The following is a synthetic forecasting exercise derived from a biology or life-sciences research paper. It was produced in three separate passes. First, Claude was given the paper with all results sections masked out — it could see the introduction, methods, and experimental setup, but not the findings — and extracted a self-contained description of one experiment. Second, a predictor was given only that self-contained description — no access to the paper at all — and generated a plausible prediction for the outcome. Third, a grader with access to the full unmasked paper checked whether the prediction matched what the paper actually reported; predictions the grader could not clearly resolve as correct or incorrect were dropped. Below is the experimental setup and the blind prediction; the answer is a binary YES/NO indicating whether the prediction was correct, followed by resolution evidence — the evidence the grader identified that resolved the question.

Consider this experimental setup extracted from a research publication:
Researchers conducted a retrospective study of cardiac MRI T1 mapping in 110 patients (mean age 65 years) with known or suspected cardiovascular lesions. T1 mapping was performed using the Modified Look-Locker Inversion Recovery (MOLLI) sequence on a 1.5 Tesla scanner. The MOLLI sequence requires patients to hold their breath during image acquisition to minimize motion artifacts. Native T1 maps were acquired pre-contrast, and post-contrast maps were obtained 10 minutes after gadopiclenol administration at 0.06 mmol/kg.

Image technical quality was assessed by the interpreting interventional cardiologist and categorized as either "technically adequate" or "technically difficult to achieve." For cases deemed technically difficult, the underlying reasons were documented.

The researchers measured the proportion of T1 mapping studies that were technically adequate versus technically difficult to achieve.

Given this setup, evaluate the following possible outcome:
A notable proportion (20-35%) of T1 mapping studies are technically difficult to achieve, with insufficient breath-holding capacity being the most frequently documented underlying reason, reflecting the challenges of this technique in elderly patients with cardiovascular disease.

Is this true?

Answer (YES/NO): NO